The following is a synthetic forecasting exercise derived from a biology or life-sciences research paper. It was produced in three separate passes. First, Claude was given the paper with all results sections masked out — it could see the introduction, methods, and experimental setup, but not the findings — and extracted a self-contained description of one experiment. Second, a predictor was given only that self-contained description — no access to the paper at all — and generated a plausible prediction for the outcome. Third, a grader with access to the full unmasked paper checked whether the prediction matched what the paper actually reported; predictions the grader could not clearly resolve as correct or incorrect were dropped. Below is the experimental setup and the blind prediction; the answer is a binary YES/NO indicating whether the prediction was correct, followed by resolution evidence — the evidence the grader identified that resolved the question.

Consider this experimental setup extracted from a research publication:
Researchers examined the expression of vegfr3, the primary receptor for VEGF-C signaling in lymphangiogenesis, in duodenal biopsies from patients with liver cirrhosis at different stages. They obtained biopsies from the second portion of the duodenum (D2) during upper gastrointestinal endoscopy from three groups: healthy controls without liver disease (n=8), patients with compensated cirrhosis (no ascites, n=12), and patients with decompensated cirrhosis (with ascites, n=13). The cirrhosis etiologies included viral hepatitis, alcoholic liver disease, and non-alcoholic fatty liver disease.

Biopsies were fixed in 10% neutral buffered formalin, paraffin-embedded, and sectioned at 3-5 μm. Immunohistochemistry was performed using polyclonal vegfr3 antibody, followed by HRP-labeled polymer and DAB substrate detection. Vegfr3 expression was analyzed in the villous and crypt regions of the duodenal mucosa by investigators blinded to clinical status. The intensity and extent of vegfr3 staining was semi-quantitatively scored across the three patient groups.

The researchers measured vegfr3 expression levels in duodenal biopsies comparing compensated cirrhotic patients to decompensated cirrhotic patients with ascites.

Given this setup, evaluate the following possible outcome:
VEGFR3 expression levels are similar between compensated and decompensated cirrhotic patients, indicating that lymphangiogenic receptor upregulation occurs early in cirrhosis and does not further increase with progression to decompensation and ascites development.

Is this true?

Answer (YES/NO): NO